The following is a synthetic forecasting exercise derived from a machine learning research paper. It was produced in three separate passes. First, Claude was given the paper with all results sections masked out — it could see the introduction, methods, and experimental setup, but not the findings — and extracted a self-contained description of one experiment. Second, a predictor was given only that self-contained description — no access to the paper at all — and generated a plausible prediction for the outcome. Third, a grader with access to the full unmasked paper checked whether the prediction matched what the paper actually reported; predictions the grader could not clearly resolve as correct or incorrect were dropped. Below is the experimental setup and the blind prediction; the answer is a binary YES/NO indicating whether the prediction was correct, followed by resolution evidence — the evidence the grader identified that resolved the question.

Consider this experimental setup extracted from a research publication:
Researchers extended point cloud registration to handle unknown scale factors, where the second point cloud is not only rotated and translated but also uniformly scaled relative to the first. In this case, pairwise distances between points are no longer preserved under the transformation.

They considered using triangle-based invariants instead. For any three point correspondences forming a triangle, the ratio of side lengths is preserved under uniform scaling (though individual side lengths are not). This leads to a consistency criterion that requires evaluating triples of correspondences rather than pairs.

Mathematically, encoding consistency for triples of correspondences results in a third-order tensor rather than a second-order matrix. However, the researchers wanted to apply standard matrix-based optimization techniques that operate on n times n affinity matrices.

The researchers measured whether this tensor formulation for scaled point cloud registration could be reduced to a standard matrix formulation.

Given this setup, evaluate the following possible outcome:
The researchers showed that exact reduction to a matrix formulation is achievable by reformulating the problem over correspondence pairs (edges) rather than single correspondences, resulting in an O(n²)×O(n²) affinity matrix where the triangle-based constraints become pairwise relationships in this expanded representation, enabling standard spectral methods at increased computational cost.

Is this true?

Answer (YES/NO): NO